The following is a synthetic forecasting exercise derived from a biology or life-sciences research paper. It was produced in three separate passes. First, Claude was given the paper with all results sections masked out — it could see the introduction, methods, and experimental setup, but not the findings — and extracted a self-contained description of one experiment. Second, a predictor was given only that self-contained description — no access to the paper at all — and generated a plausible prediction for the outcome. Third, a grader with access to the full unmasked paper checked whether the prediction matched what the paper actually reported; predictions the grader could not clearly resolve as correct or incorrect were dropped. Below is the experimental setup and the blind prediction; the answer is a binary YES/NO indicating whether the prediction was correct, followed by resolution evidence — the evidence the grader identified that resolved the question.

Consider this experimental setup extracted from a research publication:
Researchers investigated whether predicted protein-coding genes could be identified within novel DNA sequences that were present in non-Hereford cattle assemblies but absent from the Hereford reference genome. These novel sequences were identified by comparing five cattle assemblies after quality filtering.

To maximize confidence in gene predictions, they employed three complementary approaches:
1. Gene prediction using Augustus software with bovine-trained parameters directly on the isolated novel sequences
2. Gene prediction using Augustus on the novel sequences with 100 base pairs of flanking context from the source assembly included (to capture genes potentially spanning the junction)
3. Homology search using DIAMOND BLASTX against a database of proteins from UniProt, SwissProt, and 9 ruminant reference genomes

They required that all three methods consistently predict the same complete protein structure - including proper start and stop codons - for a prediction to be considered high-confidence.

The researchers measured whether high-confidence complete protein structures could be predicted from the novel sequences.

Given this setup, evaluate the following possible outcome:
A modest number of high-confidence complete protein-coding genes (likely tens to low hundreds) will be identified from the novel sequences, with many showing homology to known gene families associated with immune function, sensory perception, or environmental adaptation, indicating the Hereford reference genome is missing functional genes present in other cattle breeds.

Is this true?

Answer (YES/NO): YES